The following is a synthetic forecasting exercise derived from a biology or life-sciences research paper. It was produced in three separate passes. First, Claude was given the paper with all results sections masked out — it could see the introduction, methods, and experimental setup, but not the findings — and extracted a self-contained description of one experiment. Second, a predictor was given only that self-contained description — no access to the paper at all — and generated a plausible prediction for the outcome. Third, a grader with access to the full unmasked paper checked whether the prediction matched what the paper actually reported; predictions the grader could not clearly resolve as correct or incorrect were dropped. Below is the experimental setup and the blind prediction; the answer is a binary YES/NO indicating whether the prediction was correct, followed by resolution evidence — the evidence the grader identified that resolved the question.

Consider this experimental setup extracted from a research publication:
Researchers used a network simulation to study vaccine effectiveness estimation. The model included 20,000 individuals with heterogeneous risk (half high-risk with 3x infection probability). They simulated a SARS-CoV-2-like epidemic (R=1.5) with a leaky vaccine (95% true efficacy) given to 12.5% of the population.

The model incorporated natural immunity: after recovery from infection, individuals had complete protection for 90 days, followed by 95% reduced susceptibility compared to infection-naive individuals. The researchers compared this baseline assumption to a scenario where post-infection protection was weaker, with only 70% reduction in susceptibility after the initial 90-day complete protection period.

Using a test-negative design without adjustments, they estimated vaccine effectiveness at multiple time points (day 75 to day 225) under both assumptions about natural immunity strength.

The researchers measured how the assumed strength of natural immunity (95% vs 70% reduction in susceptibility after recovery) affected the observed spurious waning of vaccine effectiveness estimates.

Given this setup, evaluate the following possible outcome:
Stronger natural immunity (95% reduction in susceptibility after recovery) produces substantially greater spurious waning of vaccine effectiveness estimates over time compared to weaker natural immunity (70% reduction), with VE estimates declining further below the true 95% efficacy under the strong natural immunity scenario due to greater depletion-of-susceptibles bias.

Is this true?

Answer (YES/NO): NO